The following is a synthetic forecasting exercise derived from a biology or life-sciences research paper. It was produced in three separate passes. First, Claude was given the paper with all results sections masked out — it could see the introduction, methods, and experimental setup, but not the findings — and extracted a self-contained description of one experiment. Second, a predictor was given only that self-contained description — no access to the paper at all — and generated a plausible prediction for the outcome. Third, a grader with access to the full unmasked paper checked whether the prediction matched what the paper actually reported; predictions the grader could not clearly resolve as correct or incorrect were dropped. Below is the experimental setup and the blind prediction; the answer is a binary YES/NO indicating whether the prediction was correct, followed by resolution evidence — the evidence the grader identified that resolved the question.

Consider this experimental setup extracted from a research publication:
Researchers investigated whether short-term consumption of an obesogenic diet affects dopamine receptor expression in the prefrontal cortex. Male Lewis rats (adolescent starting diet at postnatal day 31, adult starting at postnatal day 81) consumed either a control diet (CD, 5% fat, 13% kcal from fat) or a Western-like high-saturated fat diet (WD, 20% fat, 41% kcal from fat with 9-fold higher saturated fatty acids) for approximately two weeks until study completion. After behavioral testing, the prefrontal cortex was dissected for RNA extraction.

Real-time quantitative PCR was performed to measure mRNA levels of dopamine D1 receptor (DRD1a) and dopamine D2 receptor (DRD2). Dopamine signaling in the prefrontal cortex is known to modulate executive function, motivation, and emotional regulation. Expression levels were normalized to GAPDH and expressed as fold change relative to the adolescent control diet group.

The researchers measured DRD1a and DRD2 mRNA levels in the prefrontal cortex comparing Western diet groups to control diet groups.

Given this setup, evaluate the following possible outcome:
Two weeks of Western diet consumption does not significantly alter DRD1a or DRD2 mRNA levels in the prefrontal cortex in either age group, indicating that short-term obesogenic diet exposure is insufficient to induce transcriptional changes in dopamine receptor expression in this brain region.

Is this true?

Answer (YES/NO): NO